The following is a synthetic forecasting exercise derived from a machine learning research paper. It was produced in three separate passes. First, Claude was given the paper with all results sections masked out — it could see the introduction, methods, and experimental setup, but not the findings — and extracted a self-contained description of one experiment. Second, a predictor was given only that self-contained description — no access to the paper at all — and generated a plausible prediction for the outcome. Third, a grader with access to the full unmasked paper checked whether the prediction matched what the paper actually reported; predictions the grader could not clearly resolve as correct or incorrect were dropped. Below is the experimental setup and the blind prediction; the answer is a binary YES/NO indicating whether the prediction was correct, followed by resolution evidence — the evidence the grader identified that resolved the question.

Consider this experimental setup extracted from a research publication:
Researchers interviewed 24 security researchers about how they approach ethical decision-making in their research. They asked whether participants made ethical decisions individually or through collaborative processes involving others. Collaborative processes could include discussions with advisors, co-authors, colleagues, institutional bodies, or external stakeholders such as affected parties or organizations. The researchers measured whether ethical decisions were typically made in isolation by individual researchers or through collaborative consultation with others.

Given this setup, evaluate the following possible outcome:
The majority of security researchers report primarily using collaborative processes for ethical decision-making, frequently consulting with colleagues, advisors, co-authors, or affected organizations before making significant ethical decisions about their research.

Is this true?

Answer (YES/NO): YES